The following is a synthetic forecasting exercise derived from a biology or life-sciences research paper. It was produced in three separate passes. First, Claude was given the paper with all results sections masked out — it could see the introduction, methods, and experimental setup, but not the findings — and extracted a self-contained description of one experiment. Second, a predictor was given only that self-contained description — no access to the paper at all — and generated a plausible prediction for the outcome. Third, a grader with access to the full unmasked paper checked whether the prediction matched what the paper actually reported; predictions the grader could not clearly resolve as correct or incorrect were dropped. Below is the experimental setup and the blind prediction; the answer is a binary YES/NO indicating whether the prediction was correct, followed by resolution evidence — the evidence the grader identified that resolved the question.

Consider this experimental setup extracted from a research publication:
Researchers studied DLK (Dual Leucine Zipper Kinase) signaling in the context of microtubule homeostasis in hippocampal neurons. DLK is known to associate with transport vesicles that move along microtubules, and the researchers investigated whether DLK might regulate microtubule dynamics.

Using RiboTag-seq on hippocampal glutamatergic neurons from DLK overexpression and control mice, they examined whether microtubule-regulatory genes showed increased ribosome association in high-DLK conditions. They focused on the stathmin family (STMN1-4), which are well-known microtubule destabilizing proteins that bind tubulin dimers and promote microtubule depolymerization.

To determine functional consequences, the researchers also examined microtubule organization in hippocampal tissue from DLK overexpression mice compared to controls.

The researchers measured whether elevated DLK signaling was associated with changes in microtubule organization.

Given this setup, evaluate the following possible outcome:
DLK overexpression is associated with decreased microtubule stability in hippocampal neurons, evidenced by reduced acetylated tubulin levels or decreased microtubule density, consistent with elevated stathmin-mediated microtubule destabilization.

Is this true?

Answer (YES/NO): NO